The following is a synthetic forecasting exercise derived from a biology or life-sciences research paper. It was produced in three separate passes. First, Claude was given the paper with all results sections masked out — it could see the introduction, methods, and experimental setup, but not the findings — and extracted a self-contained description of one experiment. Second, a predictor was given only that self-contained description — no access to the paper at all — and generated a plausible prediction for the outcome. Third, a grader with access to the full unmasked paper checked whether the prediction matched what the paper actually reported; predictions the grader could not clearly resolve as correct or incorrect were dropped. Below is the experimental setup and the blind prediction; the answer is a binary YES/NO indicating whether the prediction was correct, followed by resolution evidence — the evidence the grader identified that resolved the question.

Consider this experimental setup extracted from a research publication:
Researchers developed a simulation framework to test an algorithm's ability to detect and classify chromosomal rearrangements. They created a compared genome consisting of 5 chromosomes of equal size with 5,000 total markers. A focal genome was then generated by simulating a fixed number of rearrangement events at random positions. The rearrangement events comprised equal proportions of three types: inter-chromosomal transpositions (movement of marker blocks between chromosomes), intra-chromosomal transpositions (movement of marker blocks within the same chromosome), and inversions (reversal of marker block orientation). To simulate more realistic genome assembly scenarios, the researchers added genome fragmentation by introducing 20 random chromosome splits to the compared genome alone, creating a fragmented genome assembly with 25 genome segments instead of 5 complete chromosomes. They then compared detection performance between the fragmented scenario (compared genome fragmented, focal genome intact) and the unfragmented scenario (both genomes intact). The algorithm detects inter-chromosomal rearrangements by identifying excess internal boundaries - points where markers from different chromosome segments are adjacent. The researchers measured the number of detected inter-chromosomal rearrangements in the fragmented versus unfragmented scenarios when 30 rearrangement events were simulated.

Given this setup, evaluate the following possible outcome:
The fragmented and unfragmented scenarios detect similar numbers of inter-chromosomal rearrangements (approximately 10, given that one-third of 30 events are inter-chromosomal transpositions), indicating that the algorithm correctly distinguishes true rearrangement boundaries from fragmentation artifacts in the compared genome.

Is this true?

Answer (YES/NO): NO